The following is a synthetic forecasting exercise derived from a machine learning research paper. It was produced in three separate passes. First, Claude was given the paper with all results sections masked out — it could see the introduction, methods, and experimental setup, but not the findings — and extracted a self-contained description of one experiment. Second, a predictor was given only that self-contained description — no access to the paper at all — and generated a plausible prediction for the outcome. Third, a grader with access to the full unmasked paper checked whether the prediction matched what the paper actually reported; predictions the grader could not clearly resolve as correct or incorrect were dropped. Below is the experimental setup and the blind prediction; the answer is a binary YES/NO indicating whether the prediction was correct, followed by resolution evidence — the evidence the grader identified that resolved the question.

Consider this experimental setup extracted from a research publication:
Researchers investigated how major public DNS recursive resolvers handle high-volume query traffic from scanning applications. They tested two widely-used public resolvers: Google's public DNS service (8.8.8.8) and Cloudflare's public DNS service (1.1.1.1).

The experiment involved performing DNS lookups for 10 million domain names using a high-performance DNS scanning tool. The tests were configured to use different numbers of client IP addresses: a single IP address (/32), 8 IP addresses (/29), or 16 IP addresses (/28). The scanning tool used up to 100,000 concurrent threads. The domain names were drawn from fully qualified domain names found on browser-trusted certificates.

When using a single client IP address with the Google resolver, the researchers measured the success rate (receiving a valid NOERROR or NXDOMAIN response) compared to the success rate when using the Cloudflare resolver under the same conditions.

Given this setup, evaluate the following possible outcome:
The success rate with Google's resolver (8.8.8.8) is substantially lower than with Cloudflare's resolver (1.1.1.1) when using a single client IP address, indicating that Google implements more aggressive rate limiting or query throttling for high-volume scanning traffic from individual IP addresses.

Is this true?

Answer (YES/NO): YES